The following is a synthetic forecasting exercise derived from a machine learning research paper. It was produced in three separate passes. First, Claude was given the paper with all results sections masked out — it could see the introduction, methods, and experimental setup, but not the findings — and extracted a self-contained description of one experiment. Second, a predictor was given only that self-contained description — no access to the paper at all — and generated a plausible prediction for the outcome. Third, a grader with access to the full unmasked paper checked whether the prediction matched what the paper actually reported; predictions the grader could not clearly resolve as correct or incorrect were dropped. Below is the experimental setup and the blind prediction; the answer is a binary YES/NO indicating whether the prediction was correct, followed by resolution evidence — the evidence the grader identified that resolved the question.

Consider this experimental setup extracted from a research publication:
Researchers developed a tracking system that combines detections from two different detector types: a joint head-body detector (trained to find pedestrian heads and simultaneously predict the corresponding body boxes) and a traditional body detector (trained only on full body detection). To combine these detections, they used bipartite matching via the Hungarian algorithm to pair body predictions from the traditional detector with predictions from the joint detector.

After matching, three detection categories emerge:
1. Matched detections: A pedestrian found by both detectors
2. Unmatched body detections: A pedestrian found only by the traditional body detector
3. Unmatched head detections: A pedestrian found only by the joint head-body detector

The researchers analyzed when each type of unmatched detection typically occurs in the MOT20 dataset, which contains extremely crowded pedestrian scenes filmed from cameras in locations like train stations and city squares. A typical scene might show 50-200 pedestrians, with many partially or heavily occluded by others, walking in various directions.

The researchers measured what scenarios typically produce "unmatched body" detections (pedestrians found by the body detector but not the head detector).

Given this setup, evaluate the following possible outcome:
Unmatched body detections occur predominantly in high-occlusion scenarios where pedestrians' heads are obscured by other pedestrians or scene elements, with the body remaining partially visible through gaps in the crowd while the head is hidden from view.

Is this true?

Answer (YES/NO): NO